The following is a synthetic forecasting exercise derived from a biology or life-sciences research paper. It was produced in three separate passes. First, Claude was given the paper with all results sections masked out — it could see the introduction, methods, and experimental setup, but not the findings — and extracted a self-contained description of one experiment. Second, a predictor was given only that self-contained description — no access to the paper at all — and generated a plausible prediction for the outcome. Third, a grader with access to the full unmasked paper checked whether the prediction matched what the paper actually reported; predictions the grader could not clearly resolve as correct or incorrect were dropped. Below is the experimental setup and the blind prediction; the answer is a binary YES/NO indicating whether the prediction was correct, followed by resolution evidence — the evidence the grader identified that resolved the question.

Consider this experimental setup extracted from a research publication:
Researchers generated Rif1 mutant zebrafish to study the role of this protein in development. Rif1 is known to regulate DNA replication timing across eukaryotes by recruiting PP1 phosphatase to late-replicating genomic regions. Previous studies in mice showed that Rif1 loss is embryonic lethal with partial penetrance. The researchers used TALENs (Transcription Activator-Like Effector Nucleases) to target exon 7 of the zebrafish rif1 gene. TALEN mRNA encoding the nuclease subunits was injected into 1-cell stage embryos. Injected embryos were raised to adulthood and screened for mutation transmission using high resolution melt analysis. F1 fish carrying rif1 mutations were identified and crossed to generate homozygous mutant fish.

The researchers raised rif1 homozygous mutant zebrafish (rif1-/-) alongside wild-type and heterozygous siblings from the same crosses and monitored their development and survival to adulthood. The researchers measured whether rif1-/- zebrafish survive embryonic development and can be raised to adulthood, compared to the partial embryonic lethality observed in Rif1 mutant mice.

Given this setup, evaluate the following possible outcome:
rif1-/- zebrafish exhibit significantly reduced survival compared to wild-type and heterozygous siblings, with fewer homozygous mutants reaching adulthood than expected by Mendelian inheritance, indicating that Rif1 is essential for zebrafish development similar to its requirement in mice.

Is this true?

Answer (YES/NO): NO